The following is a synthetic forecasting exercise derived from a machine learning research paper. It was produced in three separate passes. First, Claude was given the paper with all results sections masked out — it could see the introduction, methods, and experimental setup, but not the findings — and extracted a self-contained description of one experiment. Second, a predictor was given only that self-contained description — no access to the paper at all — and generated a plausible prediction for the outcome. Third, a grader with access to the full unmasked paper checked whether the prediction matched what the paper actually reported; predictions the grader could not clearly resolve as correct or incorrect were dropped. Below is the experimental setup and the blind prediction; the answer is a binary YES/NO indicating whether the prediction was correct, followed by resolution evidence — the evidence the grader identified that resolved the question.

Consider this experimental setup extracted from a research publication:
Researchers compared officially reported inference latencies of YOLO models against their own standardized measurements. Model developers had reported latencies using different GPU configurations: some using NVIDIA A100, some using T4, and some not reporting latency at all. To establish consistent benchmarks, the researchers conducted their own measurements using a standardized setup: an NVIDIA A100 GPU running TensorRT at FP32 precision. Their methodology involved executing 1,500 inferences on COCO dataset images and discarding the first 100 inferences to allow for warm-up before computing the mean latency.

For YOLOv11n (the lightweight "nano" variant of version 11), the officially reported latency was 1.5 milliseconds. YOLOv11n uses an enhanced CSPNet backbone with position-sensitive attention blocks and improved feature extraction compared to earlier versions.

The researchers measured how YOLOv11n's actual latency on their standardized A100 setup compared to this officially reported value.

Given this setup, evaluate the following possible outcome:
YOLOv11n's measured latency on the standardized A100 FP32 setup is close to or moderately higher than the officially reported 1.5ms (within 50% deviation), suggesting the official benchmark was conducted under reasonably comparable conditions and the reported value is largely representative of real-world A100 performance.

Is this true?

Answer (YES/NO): NO